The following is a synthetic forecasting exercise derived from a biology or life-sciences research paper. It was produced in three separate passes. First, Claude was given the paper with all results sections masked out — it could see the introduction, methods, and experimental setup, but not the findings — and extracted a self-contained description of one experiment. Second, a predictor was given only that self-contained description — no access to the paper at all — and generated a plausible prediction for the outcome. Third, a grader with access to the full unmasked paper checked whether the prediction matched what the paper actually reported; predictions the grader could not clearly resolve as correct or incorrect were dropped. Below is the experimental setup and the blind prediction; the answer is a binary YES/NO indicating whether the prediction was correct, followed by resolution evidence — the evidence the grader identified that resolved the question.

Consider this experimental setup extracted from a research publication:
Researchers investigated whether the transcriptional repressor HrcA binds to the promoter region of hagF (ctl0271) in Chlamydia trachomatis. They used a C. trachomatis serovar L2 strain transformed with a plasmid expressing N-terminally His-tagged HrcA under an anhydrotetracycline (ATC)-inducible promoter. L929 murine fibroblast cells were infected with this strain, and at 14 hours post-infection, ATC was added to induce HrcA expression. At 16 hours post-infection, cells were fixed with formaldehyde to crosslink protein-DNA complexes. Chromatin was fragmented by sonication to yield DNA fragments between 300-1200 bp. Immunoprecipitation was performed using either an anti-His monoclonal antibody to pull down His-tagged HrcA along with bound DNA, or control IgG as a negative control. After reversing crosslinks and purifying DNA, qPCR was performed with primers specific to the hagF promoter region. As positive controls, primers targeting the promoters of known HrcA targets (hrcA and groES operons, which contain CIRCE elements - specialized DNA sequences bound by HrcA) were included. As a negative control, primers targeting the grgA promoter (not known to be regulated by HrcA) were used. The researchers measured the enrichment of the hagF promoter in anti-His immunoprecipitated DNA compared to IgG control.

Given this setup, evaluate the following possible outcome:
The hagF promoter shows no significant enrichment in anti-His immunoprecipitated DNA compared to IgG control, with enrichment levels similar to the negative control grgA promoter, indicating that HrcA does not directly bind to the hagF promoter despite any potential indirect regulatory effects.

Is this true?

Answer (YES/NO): NO